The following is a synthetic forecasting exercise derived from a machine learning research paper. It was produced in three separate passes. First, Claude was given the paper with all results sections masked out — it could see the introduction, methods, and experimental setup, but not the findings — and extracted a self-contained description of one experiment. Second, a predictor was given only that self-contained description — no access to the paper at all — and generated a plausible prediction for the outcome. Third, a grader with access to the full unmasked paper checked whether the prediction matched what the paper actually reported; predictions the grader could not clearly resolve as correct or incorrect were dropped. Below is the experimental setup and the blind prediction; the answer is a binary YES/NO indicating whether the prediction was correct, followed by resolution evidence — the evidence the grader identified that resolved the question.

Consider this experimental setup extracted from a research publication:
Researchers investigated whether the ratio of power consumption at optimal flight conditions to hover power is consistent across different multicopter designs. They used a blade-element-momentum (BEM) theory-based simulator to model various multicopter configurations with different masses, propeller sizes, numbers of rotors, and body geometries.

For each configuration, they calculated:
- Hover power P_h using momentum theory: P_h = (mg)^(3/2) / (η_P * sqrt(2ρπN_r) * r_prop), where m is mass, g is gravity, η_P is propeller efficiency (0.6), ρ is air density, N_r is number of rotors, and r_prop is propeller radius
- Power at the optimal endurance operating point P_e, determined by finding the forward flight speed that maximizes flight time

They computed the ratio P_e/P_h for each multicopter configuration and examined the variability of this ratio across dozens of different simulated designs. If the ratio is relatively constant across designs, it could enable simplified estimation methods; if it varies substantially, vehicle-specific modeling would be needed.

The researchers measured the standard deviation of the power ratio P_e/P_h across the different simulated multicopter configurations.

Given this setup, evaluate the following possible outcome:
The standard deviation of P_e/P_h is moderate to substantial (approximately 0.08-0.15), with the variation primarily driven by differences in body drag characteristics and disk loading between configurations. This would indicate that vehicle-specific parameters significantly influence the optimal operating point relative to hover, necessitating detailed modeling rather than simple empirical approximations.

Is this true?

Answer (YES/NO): NO